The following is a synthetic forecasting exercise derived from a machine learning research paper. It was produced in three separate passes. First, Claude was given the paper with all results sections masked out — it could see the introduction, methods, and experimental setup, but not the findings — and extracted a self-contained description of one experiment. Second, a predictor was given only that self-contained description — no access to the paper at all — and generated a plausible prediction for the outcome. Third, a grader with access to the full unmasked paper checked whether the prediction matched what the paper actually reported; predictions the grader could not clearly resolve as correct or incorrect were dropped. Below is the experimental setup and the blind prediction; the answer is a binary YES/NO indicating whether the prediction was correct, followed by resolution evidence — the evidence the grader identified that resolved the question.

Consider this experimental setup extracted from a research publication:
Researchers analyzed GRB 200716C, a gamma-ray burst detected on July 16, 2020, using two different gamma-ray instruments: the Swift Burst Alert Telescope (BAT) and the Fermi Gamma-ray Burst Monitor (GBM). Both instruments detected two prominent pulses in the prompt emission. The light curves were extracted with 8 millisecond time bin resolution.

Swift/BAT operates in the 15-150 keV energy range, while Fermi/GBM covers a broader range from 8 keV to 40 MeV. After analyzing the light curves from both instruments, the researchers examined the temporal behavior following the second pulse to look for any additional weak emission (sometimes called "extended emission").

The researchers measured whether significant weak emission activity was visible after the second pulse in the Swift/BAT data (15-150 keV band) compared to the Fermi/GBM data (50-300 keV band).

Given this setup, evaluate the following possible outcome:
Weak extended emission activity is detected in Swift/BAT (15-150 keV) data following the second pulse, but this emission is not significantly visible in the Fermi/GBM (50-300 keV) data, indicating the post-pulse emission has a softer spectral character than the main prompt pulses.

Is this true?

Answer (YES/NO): YES